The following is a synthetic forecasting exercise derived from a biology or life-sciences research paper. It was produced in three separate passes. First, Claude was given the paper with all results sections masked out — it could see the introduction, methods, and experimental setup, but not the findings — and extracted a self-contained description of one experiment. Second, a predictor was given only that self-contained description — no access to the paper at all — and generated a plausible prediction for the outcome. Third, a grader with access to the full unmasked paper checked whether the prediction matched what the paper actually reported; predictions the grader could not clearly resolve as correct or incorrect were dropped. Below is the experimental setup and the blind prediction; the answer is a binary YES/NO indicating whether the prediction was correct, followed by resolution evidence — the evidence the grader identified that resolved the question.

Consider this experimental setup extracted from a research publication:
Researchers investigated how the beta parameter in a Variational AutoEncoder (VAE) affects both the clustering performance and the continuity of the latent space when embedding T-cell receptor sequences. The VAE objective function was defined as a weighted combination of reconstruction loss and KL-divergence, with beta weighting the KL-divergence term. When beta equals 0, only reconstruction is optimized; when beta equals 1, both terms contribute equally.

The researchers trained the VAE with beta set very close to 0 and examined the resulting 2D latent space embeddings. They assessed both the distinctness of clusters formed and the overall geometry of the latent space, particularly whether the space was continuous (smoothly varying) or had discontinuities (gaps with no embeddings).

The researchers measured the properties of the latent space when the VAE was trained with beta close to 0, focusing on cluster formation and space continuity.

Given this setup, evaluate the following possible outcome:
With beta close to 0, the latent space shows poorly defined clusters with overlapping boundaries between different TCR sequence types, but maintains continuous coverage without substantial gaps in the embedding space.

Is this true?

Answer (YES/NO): NO